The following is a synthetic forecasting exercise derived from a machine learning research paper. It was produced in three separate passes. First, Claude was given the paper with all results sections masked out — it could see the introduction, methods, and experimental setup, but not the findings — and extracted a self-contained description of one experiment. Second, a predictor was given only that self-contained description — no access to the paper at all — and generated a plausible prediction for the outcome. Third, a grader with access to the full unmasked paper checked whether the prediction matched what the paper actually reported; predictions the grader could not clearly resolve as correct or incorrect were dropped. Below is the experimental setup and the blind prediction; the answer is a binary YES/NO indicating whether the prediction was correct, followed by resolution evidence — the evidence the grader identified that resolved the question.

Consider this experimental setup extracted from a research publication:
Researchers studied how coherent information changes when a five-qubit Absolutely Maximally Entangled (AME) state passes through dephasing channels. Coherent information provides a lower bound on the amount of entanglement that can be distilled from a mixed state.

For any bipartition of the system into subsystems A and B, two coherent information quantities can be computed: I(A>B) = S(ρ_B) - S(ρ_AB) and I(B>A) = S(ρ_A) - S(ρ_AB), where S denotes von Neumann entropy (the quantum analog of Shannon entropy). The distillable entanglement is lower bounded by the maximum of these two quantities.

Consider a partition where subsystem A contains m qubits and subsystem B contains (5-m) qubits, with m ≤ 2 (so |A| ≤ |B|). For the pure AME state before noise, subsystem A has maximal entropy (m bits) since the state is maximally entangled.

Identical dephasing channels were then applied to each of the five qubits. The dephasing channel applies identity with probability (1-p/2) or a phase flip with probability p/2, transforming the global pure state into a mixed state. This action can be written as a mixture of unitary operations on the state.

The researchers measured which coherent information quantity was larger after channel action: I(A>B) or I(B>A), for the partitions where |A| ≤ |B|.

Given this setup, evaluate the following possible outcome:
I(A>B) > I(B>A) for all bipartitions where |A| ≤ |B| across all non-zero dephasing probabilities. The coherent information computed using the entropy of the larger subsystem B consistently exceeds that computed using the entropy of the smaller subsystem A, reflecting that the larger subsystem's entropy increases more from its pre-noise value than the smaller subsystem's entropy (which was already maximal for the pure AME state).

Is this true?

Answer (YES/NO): YES